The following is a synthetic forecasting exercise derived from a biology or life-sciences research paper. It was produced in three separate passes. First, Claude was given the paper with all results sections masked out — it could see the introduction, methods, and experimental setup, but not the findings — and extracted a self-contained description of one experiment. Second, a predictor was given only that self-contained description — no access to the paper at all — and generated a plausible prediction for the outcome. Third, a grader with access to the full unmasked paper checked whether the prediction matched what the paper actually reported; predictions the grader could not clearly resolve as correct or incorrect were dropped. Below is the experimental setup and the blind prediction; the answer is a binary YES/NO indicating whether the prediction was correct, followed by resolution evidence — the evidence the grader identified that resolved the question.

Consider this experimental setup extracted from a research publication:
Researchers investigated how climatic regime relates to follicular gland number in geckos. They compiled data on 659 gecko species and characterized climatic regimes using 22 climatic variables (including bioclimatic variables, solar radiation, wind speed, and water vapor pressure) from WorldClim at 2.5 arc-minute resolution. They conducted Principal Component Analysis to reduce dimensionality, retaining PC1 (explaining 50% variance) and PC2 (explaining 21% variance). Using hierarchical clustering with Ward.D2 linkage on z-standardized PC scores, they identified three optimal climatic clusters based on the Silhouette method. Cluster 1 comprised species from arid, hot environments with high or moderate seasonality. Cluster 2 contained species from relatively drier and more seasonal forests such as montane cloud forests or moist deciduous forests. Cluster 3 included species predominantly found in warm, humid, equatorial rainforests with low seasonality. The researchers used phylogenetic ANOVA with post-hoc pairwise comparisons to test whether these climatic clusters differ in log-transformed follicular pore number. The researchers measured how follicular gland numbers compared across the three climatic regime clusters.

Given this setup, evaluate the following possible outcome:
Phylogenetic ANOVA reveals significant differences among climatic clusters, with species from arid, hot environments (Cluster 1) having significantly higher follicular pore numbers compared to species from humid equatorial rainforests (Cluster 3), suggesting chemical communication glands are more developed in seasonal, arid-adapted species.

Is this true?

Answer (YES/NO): NO